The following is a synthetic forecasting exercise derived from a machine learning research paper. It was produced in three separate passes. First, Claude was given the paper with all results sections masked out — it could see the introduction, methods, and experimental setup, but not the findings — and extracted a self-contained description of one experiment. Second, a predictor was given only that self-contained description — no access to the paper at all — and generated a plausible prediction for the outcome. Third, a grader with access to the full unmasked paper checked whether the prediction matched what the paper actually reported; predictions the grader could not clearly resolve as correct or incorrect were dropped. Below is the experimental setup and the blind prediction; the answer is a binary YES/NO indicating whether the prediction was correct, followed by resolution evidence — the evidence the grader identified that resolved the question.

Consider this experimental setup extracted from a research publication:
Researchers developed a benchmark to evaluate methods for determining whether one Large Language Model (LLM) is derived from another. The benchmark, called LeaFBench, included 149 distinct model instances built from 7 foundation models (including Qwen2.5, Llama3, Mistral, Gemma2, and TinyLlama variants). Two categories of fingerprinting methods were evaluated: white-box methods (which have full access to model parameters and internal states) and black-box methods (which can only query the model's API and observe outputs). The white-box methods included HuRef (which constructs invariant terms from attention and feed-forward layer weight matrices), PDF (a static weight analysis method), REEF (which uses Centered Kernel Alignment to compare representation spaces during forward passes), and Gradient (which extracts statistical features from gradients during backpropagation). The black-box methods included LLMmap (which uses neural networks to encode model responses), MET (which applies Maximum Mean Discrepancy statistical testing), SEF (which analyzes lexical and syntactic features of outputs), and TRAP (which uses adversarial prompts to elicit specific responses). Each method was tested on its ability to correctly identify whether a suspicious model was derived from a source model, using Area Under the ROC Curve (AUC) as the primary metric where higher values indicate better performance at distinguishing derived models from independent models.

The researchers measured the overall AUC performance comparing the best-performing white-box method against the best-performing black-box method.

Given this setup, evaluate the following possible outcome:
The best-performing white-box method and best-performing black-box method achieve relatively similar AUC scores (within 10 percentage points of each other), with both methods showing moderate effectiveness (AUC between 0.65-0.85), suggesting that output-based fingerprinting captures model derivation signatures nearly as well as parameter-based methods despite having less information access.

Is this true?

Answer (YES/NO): NO